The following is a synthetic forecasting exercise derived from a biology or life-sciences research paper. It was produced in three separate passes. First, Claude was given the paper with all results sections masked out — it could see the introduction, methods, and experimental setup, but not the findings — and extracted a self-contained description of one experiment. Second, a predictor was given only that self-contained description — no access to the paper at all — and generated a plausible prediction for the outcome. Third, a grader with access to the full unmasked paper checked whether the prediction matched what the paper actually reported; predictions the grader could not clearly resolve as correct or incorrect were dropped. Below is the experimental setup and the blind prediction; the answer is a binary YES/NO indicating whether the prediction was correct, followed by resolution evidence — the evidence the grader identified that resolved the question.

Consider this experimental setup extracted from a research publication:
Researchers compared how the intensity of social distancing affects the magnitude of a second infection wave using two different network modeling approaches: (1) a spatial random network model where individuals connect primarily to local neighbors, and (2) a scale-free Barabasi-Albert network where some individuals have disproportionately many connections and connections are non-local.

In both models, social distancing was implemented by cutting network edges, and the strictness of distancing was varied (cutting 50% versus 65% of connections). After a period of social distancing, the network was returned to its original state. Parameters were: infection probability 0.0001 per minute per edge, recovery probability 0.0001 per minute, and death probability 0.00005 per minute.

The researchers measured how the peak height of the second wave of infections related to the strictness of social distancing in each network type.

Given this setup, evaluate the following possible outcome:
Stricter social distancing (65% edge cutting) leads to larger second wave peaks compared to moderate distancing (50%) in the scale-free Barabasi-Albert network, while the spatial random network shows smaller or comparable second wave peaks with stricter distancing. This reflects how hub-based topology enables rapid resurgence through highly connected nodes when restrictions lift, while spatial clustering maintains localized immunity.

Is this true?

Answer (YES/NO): YES